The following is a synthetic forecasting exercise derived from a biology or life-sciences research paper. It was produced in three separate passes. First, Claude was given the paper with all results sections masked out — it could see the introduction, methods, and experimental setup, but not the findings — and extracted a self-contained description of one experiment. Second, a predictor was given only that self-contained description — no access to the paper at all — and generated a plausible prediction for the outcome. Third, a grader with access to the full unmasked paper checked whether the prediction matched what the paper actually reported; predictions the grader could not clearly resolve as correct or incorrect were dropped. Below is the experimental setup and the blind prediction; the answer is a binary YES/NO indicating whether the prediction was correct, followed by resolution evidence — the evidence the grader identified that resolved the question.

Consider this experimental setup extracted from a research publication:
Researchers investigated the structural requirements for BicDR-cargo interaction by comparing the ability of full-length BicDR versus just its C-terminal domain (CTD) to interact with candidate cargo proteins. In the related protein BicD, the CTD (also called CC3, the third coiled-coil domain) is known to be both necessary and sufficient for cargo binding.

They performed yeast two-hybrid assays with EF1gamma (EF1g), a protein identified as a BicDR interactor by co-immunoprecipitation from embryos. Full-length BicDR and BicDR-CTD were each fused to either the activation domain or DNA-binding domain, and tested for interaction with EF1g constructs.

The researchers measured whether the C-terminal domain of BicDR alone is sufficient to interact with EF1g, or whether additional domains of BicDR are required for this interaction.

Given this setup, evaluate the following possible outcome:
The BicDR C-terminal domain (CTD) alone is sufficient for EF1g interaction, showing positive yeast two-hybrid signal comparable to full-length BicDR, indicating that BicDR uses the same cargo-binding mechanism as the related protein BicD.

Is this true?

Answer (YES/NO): NO